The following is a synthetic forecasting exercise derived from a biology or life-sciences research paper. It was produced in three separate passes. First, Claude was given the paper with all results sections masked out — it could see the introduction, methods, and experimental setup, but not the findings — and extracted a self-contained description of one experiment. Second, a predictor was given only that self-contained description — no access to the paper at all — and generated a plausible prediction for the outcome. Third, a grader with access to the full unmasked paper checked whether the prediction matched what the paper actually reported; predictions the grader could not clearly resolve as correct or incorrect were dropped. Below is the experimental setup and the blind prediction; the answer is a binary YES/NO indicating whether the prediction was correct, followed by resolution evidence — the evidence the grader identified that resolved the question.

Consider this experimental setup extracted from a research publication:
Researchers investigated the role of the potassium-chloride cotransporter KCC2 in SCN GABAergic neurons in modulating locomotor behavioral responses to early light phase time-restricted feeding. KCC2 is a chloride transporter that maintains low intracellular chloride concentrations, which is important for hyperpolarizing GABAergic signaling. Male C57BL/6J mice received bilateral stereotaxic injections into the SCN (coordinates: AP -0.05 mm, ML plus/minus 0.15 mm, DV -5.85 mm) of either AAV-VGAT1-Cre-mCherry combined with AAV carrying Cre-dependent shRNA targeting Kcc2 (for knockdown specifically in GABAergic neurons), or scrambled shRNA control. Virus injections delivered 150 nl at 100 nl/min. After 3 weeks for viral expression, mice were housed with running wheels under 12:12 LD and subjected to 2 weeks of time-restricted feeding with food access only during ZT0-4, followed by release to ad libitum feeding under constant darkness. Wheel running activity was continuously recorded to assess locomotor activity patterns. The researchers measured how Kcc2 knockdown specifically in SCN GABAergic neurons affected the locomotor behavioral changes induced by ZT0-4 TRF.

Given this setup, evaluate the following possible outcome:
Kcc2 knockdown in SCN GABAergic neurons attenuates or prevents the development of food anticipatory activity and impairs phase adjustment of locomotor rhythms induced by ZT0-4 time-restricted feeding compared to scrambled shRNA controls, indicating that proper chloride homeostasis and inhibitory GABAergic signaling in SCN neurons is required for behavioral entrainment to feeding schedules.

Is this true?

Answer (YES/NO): NO